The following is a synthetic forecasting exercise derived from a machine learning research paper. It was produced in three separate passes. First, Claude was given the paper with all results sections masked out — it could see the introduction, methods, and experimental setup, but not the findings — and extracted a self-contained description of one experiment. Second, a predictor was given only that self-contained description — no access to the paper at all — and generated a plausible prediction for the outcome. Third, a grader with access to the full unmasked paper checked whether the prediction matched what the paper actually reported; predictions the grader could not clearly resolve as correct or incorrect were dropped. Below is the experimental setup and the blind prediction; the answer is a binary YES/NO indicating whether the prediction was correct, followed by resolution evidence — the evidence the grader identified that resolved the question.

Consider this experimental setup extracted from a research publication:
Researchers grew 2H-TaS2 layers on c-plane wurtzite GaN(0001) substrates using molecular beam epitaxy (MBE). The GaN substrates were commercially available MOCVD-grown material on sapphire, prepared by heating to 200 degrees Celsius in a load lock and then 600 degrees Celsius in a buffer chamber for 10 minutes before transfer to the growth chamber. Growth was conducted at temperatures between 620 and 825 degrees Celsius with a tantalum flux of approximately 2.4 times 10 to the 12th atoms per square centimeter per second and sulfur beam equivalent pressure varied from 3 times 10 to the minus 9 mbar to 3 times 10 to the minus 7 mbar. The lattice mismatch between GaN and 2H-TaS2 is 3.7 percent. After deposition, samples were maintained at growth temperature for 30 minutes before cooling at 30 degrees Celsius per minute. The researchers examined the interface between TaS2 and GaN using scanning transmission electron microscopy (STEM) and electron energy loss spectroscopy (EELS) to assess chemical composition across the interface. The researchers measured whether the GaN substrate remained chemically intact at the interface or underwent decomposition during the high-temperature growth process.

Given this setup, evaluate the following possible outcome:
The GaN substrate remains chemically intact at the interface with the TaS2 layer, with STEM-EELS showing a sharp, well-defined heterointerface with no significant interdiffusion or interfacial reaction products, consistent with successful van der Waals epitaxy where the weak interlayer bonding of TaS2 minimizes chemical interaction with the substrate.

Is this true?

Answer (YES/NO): NO